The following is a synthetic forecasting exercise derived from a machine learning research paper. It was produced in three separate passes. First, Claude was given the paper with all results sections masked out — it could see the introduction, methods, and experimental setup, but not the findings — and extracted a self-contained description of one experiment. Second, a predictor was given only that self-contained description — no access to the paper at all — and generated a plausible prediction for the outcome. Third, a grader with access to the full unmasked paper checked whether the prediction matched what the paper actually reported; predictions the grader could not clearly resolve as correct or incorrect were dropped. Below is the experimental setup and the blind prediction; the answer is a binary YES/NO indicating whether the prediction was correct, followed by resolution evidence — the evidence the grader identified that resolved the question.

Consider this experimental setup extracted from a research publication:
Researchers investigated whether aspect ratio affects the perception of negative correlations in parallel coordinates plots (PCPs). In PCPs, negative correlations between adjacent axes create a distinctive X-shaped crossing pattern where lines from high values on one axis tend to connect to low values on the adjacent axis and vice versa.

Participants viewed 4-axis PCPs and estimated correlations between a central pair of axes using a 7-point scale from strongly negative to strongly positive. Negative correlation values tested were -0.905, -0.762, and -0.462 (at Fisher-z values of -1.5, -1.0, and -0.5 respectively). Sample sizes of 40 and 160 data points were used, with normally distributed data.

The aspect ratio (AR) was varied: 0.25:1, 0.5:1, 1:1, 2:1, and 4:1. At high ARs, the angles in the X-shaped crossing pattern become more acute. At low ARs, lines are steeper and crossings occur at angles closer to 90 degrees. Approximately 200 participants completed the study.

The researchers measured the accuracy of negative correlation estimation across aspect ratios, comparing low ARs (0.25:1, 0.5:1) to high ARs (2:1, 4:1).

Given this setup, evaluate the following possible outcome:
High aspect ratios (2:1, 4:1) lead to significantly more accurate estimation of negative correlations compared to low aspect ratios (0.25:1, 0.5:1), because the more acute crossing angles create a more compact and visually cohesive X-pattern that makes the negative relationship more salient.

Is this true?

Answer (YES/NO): NO